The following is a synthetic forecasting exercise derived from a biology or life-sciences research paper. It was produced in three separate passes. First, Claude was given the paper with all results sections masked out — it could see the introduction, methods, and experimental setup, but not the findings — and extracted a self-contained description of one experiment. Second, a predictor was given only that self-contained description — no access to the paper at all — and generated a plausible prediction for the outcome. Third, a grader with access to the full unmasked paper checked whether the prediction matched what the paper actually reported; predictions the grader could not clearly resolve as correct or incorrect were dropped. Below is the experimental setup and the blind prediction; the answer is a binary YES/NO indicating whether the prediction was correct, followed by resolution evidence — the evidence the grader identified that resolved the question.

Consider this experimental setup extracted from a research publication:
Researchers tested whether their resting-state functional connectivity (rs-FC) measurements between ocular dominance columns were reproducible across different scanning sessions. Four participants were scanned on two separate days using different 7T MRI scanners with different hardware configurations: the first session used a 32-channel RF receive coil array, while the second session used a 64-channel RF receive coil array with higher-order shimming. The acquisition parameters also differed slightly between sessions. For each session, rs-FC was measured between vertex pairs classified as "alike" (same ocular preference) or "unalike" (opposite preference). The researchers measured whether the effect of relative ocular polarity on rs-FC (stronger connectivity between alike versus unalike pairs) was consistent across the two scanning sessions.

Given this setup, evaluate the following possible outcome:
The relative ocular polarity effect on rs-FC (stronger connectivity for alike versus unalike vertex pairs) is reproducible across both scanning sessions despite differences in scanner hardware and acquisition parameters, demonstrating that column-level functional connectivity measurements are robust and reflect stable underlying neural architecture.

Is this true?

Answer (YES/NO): YES